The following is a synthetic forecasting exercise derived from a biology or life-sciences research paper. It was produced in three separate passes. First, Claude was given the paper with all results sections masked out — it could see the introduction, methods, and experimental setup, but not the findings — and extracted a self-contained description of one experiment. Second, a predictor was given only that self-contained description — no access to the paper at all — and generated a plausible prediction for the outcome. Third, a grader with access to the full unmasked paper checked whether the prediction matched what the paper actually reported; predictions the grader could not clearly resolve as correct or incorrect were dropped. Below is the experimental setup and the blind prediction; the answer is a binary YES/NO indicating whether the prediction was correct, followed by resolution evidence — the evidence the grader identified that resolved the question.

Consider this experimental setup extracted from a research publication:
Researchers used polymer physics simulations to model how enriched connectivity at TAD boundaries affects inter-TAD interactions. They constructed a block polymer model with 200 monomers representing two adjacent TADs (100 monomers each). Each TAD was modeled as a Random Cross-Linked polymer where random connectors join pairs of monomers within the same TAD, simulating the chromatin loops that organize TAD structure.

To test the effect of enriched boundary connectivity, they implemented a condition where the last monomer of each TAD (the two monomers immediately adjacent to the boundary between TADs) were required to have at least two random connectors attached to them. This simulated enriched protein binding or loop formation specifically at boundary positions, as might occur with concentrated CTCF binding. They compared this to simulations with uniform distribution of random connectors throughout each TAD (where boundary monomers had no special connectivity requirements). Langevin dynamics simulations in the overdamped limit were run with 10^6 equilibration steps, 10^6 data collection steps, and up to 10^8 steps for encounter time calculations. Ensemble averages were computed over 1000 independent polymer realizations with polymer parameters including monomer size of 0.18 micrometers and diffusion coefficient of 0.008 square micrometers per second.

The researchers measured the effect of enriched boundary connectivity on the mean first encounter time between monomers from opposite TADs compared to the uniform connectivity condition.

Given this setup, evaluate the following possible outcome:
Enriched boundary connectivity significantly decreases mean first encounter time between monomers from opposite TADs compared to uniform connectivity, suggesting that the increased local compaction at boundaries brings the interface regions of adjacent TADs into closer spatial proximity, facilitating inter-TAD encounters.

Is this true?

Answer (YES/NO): YES